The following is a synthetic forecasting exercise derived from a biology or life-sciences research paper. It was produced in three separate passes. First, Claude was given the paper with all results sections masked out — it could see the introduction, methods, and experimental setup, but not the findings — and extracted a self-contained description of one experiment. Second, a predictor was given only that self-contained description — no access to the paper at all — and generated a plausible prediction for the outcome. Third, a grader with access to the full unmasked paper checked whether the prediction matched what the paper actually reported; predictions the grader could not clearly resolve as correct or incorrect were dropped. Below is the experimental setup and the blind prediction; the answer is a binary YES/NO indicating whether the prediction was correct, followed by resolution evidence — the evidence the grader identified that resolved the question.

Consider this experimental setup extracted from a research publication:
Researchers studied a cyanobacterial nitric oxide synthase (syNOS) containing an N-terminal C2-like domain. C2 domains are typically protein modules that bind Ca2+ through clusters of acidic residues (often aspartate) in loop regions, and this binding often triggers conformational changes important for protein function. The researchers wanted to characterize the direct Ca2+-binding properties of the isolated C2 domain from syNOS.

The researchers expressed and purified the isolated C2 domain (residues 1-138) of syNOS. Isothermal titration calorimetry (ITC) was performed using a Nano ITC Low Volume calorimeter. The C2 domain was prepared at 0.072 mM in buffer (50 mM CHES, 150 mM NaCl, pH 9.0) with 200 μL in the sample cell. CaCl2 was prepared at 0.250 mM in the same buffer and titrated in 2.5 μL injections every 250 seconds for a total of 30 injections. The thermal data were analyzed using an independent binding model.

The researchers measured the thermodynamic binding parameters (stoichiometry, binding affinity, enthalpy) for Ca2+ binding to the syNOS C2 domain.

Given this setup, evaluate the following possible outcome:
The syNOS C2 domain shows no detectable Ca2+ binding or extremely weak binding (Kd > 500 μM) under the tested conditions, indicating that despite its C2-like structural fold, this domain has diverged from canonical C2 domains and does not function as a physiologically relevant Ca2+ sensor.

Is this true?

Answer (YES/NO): NO